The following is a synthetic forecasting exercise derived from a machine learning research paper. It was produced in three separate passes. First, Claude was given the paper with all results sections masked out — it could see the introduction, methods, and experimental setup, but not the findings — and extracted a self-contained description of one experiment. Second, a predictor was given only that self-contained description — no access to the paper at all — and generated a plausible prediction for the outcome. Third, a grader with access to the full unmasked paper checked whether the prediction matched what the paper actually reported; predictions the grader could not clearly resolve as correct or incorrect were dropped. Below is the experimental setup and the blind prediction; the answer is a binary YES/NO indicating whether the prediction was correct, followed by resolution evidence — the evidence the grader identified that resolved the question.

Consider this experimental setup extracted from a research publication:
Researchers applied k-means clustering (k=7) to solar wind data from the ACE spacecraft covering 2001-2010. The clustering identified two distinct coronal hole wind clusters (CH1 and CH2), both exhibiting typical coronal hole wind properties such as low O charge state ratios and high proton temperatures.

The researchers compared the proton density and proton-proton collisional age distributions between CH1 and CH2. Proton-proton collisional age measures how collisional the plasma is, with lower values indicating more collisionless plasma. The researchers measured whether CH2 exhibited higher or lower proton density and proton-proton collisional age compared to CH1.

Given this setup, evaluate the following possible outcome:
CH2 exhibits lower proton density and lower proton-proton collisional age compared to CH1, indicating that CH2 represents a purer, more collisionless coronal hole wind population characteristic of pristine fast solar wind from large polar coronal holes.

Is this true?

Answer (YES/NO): NO